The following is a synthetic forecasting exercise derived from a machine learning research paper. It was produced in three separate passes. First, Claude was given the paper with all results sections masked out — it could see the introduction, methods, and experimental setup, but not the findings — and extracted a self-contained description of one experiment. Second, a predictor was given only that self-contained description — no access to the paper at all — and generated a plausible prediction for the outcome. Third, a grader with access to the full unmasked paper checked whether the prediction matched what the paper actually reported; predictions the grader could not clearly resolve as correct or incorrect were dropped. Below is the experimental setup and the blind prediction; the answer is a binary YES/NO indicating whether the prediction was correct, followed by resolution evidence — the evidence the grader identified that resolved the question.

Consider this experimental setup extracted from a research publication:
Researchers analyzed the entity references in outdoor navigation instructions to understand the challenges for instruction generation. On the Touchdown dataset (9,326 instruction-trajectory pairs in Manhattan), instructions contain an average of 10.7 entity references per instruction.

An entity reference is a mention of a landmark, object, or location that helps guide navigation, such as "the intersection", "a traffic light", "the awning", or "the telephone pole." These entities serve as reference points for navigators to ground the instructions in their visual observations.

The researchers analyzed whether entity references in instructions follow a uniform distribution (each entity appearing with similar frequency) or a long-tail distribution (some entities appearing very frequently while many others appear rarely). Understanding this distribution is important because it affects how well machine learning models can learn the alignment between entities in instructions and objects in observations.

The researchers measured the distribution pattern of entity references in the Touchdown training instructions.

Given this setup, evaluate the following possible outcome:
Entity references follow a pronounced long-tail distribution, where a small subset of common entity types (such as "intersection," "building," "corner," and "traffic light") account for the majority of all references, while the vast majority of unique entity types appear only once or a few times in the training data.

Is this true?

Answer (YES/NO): YES